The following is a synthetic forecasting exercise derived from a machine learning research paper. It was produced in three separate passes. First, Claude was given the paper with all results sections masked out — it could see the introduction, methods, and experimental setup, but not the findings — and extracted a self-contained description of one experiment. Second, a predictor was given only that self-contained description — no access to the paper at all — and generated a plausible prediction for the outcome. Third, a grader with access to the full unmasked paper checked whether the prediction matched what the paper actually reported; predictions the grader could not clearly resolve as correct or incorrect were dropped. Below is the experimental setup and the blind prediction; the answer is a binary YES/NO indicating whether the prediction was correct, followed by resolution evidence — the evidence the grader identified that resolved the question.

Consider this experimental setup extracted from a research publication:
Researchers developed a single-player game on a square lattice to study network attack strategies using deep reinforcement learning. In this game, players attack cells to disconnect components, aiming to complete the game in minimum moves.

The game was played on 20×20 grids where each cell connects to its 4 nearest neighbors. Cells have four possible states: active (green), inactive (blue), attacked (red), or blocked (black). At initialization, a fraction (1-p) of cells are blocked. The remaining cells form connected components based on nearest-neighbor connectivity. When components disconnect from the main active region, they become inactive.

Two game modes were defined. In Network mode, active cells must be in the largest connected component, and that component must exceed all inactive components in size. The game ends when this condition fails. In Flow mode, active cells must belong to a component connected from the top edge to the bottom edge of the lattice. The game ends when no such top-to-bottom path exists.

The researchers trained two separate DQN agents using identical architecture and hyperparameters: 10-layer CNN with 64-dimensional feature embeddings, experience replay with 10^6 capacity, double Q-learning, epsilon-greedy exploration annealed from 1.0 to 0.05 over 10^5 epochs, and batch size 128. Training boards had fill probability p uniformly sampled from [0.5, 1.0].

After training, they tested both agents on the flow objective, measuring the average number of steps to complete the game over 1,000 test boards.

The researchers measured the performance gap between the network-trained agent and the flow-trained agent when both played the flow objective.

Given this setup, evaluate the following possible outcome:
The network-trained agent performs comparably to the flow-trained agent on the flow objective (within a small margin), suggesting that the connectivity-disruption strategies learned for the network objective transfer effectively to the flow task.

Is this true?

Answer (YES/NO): YES